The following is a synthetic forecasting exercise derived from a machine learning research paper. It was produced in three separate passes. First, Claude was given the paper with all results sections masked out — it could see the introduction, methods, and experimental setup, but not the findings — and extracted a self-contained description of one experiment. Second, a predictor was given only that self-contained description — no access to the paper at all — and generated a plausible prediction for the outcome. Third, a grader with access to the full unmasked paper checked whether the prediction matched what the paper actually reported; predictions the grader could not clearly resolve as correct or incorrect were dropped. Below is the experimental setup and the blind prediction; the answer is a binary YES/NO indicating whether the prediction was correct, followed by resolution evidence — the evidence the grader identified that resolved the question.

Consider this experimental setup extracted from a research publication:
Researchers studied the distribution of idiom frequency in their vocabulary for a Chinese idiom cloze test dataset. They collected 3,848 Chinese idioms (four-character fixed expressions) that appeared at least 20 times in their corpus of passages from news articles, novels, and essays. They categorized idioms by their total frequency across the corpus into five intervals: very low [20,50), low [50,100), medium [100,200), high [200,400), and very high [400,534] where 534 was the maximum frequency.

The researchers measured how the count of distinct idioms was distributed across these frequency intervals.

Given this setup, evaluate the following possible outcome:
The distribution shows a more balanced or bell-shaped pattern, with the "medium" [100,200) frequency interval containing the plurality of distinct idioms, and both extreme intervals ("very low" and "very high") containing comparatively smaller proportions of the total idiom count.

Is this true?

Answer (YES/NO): NO